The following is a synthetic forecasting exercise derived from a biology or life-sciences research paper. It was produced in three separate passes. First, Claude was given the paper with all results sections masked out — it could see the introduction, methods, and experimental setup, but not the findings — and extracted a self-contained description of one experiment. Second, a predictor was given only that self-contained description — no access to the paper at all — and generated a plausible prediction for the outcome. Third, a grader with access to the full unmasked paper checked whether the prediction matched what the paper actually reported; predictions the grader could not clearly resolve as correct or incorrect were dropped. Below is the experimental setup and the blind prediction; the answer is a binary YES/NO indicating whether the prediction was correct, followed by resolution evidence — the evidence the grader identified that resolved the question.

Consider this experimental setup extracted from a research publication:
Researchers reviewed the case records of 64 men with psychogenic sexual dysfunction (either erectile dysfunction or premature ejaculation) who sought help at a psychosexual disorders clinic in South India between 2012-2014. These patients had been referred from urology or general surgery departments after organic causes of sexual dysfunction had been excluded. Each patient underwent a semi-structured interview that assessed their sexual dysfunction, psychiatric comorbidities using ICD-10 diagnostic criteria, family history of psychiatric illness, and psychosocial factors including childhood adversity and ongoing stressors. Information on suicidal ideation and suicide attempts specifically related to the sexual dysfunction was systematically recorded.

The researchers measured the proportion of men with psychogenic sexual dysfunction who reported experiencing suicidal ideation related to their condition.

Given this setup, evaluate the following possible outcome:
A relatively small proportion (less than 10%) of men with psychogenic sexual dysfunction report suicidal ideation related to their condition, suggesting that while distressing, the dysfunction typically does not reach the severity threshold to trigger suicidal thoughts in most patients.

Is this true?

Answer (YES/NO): NO